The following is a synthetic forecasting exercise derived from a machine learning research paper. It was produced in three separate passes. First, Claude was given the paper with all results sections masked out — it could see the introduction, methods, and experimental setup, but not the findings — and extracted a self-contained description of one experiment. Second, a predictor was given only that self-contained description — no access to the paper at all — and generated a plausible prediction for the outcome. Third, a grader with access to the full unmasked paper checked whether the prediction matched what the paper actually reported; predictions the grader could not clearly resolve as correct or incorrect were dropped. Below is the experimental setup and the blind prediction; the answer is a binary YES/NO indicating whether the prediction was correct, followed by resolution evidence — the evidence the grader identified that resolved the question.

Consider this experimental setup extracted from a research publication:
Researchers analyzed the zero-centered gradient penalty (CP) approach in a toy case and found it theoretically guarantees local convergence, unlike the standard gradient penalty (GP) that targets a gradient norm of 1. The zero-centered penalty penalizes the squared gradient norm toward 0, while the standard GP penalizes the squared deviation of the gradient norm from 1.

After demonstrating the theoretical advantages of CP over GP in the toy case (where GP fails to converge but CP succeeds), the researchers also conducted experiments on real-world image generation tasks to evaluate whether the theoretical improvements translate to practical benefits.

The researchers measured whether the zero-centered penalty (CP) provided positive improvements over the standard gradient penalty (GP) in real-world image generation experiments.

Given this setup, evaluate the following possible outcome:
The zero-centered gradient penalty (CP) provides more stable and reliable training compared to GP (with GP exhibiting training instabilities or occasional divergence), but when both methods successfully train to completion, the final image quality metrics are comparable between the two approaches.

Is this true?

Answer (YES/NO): NO